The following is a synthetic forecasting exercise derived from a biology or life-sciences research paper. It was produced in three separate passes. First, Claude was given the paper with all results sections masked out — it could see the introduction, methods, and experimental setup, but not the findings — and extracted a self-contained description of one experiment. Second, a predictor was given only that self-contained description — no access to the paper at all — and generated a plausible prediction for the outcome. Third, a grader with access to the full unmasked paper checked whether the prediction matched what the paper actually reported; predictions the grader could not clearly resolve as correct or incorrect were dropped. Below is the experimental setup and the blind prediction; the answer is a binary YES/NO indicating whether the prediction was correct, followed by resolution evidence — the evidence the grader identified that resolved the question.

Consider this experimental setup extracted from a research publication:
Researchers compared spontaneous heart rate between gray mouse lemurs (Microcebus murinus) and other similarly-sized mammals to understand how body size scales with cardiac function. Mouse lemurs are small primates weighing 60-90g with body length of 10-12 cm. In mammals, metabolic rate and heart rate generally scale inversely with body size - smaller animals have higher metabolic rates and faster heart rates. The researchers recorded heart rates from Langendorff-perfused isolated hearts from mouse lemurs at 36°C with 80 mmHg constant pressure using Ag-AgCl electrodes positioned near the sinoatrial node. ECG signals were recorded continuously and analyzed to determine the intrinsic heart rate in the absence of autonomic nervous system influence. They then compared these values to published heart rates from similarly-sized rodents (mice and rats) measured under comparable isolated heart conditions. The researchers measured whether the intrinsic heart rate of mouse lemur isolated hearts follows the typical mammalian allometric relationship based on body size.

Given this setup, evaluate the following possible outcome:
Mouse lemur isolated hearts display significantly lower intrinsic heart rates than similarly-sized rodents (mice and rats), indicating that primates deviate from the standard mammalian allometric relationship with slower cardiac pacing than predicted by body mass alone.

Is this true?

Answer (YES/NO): NO